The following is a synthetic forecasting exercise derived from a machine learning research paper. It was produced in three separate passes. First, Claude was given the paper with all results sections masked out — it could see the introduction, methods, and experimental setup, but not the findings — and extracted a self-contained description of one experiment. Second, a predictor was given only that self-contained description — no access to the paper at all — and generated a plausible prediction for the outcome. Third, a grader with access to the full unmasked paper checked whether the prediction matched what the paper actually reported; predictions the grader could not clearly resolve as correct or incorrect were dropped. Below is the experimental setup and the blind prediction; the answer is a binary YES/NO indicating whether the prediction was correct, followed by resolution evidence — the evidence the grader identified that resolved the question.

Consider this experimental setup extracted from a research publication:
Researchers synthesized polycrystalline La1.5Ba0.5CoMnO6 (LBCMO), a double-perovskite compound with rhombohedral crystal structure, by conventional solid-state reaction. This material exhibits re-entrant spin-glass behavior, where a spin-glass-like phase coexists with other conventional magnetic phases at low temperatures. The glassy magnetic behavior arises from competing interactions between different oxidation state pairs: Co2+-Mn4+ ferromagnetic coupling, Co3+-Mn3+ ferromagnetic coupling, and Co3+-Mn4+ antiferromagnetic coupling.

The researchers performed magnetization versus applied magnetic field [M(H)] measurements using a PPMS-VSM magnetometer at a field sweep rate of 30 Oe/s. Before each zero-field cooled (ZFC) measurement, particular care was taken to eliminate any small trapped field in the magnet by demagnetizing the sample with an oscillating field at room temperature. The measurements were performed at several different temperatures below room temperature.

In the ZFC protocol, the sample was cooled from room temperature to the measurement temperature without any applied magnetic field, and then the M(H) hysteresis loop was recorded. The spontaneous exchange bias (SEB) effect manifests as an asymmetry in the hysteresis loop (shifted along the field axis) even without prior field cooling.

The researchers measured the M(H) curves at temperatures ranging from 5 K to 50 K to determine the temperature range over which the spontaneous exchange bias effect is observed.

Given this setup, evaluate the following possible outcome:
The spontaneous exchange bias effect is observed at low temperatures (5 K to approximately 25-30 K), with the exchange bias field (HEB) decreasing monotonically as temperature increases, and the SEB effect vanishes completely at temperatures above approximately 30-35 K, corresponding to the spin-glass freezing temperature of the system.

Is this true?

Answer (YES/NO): NO